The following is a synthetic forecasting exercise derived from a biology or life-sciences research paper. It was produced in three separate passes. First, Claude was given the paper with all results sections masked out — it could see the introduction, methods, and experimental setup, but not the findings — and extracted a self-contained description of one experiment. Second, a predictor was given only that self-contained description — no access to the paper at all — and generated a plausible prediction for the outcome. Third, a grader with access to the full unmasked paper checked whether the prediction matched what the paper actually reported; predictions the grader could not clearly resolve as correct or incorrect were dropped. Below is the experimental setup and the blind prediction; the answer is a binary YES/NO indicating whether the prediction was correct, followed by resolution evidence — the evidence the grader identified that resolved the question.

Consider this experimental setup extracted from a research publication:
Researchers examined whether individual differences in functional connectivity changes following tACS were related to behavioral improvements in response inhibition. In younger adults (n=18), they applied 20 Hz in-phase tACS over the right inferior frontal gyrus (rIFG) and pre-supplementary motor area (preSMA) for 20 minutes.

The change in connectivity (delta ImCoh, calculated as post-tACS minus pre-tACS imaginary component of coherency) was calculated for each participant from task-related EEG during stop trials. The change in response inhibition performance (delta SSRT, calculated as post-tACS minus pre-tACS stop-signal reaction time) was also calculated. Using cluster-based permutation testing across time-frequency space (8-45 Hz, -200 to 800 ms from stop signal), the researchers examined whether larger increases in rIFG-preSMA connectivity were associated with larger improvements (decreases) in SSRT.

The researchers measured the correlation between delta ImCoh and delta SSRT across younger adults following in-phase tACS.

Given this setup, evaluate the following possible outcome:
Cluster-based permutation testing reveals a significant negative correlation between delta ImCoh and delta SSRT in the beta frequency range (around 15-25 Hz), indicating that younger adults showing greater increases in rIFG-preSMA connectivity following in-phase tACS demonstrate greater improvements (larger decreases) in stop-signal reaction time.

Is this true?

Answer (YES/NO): NO